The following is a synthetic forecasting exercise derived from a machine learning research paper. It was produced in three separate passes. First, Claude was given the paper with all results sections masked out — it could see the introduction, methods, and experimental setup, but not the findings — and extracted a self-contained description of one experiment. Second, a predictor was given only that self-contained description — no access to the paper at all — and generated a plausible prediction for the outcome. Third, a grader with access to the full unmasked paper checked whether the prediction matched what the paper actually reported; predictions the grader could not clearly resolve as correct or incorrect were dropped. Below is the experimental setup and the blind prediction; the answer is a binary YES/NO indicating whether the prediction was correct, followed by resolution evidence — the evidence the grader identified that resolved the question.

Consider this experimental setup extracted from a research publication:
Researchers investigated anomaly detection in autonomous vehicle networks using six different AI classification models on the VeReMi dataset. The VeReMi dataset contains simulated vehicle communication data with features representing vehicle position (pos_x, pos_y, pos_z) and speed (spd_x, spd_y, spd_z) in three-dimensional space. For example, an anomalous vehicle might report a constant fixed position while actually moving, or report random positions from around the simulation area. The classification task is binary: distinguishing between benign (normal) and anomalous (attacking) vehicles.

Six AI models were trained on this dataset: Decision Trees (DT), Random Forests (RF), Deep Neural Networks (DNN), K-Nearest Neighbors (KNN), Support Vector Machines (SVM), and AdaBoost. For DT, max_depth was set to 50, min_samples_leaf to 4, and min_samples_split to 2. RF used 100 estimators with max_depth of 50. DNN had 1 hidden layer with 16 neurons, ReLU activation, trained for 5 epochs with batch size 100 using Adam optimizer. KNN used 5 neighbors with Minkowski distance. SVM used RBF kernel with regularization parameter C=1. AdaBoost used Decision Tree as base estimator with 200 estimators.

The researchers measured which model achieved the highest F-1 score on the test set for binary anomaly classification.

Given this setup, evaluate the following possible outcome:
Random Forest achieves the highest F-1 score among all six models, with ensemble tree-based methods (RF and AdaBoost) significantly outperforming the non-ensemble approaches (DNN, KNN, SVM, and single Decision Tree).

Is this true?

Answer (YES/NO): NO